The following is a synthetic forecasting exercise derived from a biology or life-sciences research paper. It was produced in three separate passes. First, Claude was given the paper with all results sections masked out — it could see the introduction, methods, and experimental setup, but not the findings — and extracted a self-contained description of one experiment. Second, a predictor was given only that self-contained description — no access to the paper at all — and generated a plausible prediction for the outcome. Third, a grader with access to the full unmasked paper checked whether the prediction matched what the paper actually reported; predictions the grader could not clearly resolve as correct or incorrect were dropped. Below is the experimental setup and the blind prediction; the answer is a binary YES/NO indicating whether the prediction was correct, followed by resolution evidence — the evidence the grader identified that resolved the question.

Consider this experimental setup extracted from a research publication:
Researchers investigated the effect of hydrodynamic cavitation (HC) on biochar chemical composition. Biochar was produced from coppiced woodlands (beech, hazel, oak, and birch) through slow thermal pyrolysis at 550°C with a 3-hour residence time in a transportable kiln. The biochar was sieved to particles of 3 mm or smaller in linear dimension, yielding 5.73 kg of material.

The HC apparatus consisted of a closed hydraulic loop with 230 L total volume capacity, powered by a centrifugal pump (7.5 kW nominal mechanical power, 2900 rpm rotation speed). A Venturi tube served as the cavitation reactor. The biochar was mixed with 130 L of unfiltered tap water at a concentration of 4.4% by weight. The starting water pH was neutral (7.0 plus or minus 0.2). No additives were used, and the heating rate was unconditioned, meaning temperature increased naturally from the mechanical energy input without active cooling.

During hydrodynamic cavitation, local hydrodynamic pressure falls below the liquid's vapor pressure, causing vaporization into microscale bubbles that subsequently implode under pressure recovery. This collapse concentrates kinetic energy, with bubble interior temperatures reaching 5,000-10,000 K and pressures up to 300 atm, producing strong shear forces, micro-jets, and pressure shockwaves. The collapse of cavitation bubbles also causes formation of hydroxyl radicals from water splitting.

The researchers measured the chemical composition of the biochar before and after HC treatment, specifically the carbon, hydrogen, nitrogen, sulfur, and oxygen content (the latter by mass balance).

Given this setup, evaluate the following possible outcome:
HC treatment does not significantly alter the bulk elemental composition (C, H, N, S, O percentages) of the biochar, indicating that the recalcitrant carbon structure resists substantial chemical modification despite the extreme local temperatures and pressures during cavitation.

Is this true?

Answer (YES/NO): NO